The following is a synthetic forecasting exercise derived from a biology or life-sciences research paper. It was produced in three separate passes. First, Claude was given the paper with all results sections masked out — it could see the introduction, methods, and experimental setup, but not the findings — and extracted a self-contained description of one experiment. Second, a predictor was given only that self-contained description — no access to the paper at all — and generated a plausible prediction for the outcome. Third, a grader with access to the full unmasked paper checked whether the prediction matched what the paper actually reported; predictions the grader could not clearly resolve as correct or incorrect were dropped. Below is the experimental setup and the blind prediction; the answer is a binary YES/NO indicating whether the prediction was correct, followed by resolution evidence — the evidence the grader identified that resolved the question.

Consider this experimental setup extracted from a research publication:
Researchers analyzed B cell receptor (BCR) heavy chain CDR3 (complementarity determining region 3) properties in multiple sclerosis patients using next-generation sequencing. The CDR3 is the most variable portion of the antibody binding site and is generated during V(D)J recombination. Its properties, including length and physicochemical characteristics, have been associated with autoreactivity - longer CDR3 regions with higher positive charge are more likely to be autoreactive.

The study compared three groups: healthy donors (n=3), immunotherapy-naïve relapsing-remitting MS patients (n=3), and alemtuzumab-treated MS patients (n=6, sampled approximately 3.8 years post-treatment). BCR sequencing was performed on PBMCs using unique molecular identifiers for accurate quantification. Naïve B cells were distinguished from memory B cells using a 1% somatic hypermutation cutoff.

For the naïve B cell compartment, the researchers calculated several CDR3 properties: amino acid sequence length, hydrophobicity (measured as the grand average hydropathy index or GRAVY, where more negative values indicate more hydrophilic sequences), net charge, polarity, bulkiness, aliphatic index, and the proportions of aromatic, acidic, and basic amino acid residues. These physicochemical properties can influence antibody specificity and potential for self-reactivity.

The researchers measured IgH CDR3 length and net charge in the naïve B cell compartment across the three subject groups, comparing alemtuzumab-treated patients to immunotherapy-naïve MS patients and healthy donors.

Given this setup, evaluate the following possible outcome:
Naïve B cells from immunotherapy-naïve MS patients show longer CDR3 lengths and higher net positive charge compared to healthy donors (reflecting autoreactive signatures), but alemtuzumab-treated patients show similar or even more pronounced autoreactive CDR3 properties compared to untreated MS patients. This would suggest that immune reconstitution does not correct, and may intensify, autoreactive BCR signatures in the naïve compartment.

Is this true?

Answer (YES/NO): NO